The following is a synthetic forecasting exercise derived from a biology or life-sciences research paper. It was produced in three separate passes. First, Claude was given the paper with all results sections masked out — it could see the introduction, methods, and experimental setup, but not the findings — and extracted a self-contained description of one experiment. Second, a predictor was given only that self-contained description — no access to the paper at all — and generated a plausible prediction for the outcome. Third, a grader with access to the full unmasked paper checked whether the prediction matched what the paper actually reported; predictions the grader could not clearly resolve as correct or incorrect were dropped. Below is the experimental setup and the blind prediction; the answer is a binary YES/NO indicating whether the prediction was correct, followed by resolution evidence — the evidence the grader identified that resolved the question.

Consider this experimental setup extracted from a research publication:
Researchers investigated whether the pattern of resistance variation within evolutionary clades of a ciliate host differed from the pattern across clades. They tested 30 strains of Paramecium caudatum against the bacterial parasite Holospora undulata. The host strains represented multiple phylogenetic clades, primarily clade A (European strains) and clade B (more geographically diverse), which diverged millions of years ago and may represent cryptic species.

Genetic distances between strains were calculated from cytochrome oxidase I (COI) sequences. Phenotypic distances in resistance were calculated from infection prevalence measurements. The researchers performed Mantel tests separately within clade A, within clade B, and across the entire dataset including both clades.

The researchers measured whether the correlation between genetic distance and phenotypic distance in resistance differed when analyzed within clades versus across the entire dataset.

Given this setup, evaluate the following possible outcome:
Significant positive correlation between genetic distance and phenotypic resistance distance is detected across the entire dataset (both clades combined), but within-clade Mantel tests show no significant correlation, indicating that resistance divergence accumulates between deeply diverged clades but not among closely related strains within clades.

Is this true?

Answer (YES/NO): NO